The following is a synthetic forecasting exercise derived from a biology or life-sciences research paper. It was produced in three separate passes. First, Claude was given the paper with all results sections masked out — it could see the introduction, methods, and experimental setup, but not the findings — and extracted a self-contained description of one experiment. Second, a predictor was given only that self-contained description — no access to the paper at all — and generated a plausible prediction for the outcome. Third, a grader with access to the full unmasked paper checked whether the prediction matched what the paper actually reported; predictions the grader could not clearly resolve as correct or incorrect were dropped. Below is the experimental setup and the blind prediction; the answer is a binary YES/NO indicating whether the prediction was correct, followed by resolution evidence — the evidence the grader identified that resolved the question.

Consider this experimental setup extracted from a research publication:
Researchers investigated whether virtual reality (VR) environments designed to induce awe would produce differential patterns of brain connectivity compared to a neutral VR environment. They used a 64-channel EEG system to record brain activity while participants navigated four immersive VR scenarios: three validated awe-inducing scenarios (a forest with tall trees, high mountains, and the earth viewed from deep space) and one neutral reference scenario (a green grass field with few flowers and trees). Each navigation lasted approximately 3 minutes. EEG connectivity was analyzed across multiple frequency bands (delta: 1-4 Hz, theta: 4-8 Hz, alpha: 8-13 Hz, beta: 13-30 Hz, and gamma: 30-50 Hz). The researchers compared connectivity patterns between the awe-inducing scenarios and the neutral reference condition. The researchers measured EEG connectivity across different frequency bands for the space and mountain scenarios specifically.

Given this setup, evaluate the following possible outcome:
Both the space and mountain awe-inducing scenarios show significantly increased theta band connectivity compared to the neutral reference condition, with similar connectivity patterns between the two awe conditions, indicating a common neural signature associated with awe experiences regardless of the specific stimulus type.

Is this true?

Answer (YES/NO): NO